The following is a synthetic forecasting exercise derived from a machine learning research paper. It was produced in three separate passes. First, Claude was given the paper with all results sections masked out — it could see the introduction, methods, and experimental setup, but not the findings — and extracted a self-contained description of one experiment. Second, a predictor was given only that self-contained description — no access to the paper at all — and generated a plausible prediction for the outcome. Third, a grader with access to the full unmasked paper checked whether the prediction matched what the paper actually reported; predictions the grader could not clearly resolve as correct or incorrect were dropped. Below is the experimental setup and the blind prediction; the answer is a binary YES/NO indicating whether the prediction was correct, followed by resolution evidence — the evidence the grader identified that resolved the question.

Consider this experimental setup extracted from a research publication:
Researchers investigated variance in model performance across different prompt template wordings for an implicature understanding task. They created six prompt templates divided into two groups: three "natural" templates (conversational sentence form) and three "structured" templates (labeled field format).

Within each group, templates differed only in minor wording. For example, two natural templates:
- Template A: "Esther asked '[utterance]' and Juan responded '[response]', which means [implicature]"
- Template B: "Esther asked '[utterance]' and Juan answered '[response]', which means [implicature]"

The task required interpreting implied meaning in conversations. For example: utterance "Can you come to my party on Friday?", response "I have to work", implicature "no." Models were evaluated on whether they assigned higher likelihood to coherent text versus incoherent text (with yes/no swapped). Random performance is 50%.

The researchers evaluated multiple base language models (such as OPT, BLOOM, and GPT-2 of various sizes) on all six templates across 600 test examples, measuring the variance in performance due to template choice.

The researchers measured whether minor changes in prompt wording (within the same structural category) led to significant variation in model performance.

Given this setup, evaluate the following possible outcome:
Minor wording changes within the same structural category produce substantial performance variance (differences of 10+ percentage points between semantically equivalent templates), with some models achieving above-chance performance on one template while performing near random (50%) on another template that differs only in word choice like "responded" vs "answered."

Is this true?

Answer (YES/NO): NO